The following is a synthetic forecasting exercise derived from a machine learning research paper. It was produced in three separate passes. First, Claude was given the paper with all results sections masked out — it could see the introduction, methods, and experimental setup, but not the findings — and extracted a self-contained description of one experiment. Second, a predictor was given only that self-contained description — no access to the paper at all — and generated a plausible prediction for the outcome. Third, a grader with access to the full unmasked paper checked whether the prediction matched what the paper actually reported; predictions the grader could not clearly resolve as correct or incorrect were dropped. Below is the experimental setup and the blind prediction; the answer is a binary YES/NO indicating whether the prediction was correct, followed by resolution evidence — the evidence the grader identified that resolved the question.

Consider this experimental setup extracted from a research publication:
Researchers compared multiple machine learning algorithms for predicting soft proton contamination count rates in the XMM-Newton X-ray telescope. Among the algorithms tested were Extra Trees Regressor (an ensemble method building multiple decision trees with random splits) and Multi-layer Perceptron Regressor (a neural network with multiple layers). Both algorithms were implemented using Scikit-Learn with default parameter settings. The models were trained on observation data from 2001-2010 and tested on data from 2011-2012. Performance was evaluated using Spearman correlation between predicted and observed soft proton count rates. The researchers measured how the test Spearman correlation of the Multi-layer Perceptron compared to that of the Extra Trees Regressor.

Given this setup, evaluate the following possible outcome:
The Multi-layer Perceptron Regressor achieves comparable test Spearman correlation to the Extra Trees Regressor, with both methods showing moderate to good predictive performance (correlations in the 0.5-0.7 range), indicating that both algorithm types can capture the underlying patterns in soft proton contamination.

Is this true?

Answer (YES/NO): NO